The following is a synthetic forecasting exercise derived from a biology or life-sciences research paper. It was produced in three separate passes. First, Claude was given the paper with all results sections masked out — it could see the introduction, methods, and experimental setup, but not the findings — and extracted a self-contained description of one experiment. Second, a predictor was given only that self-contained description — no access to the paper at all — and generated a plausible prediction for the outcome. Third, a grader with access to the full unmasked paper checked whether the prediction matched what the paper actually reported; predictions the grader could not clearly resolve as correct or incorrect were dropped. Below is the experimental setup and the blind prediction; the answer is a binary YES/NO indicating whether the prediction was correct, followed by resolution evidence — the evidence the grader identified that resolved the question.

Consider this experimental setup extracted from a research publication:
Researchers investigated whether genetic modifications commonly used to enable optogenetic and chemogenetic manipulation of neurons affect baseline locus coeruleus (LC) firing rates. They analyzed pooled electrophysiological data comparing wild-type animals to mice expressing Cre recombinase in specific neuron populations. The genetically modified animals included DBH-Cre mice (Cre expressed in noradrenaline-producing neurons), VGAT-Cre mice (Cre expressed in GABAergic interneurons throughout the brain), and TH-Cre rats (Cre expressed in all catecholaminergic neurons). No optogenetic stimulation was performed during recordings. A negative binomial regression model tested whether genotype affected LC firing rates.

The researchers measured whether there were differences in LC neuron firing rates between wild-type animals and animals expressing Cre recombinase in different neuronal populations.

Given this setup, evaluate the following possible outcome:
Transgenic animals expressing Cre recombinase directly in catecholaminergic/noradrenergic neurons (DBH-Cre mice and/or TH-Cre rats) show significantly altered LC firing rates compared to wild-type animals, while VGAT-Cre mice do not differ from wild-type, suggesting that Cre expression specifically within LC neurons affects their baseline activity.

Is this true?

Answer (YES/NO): NO